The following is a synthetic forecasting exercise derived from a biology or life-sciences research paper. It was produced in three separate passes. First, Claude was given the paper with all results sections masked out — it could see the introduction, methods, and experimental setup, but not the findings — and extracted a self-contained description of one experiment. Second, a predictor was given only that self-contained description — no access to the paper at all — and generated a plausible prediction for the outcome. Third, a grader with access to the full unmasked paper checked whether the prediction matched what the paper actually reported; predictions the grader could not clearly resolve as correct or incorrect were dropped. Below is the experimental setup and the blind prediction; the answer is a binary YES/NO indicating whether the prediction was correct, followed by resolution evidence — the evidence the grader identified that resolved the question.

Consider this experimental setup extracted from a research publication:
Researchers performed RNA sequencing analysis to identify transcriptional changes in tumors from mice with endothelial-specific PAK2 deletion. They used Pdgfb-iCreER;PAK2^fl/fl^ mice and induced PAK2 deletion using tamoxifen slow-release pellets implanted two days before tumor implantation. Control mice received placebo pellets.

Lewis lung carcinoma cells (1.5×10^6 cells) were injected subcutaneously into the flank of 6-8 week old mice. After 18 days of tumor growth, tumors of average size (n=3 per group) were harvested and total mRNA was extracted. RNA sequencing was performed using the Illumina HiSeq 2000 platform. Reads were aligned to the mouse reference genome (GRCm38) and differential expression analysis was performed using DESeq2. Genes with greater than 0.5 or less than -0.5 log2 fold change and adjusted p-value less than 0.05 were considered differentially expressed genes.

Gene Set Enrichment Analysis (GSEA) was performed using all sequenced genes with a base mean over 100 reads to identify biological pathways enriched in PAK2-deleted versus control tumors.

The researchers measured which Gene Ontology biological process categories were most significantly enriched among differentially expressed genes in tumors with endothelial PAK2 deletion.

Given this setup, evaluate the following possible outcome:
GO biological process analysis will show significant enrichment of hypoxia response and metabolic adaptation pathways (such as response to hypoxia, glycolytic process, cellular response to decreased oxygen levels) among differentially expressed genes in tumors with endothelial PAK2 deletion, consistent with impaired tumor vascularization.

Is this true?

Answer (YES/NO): NO